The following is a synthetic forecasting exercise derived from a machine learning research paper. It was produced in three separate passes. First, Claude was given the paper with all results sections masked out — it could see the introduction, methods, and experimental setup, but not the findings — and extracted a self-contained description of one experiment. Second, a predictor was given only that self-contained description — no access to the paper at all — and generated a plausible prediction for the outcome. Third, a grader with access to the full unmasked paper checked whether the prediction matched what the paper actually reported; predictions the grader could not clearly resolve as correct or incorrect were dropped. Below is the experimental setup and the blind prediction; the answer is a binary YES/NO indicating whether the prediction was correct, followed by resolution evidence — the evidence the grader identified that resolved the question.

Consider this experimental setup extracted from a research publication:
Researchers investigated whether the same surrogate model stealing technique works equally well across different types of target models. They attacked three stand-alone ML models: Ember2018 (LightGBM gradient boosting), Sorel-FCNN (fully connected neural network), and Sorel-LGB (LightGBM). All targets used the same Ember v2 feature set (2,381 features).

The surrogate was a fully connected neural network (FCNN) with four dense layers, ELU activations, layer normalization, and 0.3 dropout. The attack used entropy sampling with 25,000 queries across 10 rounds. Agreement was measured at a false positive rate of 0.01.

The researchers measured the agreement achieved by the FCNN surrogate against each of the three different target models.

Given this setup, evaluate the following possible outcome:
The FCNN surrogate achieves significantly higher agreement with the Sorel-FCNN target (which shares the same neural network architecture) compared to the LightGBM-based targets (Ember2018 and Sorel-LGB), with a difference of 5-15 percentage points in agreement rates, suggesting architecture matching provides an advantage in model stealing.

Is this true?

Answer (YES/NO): NO